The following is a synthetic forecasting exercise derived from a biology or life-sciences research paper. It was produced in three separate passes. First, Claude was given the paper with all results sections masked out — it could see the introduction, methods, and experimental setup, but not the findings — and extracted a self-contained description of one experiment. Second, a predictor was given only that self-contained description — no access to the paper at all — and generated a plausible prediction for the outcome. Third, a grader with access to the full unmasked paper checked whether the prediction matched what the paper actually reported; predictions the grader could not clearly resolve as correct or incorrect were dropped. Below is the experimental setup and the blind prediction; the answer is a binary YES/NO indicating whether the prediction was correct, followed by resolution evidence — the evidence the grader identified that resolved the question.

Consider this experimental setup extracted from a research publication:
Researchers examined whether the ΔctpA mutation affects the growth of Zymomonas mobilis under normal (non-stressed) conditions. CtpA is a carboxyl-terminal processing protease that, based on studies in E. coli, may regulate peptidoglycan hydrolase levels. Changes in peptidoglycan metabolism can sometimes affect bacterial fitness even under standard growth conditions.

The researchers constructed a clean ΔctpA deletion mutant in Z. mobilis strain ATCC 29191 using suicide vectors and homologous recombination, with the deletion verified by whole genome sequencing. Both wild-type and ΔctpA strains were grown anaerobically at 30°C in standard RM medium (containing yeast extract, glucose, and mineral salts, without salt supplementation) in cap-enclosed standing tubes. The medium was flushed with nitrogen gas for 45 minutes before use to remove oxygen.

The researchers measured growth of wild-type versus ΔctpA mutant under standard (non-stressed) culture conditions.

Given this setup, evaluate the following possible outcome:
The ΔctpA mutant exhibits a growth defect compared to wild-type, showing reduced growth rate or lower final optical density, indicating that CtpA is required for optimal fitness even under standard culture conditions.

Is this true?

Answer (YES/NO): NO